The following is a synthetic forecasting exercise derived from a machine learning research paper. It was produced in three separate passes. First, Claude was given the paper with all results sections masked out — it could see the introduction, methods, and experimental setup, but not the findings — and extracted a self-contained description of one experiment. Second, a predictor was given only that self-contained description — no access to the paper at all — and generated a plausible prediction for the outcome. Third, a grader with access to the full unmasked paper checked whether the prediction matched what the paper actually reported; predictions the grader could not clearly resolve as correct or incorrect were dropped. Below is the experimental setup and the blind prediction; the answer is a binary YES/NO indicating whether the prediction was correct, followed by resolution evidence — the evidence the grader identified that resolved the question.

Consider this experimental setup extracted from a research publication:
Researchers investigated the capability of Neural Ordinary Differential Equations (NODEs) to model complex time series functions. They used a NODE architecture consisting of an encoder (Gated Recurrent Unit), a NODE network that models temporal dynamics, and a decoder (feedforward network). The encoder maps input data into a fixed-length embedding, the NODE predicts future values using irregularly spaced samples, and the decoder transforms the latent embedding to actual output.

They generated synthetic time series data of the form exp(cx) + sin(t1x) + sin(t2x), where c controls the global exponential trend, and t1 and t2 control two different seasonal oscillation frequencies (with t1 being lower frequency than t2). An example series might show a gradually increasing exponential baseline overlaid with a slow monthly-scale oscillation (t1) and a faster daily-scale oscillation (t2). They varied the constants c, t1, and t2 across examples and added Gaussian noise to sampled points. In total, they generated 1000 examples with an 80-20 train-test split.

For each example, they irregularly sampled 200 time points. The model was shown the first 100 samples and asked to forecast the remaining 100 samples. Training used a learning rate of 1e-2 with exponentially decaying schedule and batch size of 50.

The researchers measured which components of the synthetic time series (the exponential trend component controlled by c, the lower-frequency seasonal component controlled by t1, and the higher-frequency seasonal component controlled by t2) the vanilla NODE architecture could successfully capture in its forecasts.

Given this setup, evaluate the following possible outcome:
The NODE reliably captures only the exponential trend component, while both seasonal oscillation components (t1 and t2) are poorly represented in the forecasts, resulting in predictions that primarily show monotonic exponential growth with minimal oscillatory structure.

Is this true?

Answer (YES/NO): NO